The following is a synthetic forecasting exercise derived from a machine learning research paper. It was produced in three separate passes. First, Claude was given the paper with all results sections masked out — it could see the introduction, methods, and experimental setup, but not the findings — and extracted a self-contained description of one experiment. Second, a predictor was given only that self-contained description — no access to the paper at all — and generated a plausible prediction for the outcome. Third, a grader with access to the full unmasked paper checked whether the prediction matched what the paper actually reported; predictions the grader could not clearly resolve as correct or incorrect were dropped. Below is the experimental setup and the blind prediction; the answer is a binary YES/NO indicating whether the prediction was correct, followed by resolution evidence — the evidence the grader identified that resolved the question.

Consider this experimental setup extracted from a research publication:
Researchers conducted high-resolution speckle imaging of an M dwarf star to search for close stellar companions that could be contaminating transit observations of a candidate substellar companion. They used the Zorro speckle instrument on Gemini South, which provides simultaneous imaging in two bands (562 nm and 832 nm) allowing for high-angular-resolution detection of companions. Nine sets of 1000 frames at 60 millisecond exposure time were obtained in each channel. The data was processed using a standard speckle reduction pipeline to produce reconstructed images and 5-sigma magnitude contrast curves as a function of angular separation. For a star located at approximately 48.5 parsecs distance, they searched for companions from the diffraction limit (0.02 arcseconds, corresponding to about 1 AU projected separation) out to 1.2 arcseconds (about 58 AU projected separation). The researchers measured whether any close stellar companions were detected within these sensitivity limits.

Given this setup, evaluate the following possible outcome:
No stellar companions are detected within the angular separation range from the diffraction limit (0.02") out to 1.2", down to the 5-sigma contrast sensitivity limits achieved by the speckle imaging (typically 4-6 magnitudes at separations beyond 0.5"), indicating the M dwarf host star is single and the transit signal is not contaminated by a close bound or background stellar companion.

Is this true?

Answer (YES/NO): YES